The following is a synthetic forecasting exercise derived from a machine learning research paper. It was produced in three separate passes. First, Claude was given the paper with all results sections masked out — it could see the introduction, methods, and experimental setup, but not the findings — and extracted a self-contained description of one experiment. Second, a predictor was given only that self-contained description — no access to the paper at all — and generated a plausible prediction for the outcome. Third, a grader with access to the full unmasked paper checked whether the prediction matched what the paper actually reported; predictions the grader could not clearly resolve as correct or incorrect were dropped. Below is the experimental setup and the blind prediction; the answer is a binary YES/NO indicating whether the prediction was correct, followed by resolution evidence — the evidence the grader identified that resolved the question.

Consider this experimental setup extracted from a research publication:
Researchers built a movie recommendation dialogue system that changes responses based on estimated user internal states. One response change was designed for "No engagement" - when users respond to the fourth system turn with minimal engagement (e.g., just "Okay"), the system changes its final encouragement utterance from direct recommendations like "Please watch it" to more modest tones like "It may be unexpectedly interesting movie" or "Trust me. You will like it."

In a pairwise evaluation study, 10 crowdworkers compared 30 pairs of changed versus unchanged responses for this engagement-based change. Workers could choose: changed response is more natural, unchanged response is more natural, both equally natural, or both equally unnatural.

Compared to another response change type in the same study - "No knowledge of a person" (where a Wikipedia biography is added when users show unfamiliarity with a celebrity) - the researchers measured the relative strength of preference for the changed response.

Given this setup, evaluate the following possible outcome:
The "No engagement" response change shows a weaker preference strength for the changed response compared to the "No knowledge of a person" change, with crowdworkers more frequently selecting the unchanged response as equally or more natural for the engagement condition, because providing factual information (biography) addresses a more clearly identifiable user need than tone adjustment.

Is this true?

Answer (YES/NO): YES